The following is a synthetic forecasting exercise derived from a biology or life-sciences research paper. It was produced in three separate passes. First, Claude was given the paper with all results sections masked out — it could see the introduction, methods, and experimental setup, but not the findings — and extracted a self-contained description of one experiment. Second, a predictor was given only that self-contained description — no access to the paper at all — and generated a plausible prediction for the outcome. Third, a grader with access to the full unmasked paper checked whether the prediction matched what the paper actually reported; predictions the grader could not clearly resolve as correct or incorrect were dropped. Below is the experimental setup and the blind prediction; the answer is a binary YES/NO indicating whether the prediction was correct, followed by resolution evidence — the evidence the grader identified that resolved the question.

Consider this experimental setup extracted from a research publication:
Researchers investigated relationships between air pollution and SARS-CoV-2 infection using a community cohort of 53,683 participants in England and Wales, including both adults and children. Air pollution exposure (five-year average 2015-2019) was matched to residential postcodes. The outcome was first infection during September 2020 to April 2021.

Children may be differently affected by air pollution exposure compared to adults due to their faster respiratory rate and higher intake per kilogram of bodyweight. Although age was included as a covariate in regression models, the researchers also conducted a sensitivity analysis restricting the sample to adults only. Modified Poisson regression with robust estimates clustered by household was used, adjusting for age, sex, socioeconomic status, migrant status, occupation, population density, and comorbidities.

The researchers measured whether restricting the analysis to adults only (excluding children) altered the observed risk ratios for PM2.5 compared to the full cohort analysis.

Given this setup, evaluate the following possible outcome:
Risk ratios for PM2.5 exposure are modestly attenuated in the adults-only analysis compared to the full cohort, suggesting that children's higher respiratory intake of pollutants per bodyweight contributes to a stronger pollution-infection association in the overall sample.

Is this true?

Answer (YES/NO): NO